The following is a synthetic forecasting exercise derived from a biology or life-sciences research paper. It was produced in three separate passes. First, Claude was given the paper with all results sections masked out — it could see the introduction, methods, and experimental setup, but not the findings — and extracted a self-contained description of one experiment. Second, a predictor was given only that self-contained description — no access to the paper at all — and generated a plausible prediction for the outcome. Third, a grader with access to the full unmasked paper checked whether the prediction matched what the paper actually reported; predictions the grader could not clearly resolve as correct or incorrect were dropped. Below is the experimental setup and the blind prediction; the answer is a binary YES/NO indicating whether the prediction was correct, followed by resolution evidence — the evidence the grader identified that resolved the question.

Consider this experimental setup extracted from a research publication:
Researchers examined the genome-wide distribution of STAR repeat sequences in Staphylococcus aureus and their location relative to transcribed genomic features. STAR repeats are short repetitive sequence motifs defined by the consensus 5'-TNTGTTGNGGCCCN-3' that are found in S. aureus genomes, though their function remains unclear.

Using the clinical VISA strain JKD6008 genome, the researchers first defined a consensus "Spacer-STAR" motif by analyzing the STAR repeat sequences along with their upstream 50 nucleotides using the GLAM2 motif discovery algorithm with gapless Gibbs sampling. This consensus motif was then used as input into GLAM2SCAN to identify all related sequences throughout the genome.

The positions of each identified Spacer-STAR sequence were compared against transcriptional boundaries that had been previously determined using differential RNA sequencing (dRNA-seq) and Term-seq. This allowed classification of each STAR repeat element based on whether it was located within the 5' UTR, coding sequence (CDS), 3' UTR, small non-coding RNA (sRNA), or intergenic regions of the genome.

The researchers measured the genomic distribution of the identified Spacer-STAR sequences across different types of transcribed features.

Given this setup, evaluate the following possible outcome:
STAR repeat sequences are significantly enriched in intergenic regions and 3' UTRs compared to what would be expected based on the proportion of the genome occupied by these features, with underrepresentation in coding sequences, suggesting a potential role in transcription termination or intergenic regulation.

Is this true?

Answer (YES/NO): NO